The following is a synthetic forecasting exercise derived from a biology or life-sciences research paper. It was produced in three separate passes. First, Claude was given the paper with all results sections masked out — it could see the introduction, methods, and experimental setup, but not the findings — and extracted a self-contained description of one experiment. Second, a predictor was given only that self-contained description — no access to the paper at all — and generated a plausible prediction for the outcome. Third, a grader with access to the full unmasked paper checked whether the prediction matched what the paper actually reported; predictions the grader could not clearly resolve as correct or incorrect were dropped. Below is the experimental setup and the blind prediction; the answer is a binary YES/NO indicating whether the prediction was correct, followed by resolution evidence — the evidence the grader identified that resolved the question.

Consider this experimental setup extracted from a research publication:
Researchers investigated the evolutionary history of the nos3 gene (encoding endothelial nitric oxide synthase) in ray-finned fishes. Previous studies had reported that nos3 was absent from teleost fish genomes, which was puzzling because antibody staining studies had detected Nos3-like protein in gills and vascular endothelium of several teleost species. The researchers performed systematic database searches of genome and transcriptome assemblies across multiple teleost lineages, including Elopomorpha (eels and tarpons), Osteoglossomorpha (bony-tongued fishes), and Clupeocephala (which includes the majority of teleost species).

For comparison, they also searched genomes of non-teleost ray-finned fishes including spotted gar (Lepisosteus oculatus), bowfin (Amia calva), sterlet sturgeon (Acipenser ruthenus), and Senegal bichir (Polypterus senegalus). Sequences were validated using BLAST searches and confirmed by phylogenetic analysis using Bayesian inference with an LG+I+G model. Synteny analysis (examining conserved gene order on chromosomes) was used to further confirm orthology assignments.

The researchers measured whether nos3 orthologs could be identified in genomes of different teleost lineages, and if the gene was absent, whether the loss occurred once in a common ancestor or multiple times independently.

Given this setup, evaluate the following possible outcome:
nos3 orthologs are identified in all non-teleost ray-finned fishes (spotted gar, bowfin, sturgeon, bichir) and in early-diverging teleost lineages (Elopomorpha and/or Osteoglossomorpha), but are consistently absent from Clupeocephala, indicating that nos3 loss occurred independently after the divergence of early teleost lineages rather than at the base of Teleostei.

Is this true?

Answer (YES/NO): YES